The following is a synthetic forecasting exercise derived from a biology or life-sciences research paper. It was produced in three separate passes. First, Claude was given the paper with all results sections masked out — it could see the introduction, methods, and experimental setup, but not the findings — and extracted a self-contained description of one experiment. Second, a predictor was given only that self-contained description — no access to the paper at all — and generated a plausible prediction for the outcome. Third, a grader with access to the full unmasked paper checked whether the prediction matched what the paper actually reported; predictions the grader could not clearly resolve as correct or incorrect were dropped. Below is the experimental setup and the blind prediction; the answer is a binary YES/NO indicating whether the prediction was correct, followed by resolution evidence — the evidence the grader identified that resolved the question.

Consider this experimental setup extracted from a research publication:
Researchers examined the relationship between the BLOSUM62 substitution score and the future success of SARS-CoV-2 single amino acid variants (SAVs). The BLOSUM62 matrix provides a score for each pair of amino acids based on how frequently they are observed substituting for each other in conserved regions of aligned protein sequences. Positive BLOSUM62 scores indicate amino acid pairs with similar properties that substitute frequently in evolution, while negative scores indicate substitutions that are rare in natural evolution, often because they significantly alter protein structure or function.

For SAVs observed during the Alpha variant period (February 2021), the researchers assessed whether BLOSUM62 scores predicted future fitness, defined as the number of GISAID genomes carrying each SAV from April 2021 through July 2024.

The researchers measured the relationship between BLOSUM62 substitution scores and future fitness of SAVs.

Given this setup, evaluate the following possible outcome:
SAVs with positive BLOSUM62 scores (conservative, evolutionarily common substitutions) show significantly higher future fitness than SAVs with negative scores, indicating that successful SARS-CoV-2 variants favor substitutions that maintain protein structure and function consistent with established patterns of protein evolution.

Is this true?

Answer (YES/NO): YES